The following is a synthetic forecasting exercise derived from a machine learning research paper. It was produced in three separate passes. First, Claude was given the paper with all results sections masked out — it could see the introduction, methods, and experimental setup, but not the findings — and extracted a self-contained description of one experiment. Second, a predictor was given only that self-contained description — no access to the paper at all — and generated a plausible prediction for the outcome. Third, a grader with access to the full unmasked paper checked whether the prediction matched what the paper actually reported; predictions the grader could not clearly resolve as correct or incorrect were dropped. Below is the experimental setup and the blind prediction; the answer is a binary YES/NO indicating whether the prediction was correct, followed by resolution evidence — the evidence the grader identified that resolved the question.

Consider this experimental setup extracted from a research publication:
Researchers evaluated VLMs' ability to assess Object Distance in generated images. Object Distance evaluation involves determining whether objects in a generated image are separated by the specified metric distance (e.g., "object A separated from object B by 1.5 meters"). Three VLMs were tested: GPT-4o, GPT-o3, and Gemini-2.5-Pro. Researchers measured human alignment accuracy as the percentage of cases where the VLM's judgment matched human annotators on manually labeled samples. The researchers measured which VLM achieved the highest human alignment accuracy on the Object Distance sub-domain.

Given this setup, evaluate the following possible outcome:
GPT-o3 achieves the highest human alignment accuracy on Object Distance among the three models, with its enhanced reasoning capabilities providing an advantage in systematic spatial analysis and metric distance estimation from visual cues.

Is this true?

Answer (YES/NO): YES